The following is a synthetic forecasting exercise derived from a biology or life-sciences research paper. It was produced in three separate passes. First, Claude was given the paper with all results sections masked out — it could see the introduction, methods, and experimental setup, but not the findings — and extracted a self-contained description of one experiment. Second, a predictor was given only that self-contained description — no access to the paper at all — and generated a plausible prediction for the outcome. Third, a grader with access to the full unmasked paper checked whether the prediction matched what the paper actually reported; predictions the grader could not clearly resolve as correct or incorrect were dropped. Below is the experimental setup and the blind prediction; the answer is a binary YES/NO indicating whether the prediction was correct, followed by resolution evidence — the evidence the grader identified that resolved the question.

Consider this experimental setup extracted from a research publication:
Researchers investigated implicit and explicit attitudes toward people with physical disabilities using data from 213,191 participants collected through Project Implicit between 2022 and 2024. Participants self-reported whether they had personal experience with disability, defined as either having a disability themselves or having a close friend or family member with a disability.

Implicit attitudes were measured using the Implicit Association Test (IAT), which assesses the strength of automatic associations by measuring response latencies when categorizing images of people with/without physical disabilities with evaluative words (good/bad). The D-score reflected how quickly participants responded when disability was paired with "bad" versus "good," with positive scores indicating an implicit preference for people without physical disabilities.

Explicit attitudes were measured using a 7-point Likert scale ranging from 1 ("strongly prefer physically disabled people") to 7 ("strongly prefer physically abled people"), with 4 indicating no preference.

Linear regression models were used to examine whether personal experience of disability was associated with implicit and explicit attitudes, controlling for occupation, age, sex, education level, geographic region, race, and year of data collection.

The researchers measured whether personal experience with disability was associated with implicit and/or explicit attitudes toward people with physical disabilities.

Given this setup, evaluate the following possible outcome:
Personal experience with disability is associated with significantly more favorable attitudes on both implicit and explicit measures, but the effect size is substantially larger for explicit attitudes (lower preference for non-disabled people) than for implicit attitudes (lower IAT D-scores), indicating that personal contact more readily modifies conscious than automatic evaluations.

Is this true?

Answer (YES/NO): YES